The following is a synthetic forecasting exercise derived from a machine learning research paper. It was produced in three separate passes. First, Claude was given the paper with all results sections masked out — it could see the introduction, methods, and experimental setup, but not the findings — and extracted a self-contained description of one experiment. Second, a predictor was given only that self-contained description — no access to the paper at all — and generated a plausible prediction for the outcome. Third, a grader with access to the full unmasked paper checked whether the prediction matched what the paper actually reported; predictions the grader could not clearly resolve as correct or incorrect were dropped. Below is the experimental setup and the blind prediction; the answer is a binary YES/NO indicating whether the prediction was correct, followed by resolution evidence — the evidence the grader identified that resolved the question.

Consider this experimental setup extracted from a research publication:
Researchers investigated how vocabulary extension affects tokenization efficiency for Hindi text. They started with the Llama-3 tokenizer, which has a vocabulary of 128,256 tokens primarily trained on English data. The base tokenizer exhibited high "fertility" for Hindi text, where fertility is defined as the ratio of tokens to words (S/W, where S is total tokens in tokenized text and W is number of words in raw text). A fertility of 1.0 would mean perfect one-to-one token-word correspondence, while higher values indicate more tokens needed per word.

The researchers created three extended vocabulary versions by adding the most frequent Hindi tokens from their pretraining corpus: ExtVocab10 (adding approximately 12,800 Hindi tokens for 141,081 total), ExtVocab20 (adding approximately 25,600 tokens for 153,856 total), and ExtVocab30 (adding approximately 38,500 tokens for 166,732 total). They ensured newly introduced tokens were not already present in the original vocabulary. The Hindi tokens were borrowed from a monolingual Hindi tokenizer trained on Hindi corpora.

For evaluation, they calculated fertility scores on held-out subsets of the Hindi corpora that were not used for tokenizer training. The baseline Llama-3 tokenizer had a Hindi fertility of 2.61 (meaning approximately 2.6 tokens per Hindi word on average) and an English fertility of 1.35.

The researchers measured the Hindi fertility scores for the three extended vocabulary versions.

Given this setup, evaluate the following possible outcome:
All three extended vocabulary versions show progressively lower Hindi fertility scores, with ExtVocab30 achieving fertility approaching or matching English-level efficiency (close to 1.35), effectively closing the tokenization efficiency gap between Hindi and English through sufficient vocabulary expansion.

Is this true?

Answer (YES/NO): NO